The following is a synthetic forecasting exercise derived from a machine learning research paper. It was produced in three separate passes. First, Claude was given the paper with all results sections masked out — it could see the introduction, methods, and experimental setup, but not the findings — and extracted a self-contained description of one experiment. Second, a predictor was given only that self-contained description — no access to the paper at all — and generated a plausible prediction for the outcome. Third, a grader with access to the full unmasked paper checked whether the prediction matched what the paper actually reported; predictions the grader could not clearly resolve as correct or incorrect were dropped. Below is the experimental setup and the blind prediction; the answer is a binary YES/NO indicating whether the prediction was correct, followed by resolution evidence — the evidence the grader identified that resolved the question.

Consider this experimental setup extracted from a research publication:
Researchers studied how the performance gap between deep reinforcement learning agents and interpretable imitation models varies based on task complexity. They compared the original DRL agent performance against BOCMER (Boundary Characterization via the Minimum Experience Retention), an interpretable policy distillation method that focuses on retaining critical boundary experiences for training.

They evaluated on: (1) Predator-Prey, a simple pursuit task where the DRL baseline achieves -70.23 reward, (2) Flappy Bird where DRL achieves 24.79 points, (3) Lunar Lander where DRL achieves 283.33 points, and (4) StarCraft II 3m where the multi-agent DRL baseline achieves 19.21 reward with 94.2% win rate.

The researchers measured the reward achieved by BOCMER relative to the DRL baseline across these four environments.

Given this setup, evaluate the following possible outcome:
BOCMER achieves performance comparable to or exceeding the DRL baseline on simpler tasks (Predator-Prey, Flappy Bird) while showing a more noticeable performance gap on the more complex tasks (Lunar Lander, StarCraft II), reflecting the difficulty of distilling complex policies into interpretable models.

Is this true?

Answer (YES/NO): YES